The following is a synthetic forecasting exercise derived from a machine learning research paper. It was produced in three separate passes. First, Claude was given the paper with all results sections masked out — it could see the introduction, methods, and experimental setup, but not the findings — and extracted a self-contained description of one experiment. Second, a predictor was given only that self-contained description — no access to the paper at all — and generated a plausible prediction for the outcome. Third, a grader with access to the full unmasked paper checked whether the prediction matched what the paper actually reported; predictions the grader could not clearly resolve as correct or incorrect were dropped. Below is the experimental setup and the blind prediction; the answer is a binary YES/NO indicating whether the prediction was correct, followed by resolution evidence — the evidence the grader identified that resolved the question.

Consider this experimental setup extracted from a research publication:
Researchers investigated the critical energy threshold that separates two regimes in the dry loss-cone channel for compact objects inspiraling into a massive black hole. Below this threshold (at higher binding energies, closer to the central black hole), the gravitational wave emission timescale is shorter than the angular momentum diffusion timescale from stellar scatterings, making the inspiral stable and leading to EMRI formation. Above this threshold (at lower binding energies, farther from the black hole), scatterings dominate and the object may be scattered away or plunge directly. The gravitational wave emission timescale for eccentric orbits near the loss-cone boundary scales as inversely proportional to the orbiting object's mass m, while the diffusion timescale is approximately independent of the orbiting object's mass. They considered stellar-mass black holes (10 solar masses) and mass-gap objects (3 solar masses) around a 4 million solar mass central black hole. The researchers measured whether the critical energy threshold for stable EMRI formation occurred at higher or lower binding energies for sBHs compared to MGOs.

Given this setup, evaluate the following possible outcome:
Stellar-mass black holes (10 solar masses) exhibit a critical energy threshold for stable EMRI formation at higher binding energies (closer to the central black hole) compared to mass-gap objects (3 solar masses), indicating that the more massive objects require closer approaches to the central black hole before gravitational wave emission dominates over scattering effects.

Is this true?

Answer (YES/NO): NO